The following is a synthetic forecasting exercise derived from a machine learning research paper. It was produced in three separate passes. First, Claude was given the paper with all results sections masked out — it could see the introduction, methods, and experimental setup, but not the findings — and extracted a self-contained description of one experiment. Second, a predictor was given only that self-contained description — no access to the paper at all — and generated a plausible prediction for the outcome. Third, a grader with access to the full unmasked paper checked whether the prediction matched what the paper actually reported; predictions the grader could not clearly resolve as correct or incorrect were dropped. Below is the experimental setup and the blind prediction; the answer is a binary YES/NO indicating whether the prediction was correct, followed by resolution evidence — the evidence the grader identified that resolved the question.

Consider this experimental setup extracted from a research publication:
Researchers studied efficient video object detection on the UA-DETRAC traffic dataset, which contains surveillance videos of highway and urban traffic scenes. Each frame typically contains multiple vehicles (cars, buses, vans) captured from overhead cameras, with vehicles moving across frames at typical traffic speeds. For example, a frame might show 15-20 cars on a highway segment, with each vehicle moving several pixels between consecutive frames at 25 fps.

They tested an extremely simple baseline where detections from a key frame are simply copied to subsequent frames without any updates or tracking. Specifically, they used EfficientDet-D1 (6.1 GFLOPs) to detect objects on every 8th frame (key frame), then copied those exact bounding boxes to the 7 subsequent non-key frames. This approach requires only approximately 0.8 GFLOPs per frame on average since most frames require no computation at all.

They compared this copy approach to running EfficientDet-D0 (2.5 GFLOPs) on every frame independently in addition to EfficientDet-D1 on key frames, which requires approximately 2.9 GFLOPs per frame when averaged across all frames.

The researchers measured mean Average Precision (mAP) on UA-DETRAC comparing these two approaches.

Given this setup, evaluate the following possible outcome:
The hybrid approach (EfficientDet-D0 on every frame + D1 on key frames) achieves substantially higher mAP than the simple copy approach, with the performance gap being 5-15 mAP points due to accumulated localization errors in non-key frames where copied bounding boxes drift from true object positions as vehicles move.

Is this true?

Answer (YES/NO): NO